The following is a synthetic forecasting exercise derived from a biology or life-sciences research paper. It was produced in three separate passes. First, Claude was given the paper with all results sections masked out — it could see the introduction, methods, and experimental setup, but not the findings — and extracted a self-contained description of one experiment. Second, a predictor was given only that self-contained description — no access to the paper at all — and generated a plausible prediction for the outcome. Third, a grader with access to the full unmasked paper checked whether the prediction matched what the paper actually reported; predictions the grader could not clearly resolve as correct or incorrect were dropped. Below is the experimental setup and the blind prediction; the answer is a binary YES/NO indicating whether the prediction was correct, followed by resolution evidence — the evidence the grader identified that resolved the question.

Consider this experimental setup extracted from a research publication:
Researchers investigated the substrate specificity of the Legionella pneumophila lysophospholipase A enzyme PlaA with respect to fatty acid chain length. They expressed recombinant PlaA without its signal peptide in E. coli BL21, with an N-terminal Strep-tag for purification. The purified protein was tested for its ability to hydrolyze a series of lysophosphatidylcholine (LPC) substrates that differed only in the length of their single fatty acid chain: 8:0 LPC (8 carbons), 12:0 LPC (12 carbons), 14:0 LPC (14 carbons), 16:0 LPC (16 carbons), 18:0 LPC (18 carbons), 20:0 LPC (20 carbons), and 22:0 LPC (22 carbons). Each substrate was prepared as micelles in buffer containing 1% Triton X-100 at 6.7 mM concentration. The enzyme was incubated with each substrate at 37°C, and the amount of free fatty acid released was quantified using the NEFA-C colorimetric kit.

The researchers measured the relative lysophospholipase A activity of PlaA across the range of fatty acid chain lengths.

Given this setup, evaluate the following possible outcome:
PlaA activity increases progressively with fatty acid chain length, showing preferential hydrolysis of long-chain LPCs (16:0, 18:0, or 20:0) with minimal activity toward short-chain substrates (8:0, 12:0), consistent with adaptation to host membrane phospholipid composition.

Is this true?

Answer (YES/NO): NO